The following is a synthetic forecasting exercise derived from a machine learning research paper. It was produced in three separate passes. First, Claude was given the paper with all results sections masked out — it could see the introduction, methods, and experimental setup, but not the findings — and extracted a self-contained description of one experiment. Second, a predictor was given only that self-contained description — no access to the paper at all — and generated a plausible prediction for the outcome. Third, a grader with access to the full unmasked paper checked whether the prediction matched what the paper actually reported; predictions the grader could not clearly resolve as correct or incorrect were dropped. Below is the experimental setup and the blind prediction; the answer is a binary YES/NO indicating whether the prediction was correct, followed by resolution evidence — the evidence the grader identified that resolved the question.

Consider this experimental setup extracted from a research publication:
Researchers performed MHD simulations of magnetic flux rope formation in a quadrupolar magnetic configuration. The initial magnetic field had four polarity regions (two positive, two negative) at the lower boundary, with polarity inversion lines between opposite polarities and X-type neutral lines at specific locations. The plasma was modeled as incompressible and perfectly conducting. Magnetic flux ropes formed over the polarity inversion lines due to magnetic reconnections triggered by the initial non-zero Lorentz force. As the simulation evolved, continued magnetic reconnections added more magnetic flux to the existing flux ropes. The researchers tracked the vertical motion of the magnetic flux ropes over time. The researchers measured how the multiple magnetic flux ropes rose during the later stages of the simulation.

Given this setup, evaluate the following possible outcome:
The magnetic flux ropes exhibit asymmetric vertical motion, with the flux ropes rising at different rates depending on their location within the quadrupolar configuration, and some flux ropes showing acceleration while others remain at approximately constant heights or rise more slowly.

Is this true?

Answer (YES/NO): YES